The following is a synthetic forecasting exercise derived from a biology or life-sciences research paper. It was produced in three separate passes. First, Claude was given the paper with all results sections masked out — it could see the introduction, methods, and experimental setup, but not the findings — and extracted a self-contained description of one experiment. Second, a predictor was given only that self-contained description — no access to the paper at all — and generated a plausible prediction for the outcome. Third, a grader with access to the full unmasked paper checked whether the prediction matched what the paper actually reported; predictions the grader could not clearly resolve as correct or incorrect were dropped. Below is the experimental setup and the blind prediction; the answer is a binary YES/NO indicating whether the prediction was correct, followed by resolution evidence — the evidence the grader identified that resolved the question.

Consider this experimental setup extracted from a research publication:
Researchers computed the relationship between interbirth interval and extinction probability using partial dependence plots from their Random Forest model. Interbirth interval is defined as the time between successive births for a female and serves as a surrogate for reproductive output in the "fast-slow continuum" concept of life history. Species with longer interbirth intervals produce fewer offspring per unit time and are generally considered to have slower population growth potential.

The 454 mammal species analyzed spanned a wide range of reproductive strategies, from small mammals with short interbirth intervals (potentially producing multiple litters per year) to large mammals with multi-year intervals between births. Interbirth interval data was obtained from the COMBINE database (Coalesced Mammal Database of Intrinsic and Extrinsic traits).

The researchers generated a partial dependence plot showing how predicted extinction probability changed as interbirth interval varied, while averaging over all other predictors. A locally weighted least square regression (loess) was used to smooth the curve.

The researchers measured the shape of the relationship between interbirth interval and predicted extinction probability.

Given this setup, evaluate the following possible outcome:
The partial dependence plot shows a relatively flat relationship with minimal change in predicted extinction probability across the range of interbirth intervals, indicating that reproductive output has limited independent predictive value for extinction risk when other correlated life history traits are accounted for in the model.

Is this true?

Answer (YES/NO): NO